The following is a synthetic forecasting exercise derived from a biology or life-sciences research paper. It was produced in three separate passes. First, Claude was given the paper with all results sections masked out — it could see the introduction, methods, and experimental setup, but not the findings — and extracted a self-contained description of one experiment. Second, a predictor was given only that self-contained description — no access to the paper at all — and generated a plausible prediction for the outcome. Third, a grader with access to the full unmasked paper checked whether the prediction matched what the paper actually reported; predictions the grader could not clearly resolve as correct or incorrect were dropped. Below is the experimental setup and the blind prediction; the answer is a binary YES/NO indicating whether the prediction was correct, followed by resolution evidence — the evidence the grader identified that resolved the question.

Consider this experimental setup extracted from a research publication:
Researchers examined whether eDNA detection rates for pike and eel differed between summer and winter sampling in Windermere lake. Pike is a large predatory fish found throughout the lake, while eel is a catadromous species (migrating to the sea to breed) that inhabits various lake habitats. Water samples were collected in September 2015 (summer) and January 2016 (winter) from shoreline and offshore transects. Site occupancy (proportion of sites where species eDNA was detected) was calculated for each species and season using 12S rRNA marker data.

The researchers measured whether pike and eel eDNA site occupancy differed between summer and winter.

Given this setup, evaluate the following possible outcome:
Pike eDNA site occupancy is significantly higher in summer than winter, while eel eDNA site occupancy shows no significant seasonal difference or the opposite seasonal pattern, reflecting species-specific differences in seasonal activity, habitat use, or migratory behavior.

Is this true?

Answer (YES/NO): NO